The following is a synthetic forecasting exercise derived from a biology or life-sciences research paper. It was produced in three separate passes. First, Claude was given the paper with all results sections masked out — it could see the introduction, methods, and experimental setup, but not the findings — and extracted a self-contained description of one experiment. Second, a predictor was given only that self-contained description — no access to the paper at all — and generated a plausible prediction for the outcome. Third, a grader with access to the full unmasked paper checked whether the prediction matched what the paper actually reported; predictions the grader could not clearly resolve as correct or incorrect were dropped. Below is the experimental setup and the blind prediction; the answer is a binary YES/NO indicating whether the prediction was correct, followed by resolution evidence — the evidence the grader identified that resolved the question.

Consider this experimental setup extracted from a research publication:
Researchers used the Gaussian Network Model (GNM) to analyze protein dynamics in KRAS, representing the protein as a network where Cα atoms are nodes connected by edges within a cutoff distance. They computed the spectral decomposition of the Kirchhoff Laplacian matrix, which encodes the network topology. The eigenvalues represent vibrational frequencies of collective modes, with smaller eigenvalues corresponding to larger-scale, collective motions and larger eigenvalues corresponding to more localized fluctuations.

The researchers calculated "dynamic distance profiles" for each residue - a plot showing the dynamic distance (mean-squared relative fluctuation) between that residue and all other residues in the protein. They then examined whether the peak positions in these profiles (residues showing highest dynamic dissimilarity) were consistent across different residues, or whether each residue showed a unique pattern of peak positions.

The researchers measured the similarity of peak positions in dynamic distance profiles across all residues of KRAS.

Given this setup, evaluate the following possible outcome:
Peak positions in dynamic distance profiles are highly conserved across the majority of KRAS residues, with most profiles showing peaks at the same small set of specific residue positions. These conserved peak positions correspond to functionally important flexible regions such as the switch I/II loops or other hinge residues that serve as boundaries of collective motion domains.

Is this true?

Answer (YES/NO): YES